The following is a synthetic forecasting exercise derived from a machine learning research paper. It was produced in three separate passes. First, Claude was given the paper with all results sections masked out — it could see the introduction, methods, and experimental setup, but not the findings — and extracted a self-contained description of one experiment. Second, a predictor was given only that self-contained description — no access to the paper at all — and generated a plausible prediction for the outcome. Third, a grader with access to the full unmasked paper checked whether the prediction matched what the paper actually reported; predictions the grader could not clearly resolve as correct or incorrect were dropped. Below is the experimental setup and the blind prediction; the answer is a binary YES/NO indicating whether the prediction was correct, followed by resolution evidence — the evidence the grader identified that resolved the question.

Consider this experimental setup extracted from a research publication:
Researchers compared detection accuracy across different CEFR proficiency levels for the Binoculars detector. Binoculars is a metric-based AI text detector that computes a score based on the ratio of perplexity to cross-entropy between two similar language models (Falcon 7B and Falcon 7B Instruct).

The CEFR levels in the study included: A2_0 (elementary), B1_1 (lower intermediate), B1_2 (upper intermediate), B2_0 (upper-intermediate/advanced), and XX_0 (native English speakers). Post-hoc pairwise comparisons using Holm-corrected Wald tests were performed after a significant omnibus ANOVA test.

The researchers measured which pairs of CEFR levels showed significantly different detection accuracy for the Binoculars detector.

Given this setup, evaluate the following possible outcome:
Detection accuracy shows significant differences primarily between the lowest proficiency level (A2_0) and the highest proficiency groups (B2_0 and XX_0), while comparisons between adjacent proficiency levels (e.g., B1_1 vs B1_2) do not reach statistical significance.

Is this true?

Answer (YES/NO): NO